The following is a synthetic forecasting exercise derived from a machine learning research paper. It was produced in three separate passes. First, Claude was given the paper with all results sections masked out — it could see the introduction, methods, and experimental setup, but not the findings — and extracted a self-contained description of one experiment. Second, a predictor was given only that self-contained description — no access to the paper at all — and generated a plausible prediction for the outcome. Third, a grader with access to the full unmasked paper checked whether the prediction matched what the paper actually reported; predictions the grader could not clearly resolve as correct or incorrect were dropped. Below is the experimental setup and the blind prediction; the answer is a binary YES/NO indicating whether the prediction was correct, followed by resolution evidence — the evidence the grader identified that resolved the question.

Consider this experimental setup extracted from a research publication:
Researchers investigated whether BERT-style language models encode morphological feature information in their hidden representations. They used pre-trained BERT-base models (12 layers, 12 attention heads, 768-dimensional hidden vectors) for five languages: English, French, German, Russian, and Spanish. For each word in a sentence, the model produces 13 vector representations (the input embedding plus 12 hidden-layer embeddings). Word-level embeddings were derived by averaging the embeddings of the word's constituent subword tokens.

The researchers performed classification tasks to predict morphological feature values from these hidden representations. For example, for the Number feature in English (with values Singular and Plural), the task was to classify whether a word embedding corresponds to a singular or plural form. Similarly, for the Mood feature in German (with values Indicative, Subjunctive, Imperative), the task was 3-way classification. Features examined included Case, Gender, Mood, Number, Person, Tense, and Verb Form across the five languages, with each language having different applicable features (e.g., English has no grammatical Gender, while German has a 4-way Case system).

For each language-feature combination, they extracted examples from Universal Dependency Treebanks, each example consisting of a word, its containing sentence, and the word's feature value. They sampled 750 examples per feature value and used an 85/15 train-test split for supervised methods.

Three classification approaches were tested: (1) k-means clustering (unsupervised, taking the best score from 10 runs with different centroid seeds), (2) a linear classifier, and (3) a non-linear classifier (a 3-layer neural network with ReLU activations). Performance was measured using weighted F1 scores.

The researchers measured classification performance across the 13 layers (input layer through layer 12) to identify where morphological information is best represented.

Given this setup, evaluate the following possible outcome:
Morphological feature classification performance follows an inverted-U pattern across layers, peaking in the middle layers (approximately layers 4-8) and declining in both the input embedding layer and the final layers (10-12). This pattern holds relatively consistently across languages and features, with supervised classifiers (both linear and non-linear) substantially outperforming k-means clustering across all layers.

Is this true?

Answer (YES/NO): NO